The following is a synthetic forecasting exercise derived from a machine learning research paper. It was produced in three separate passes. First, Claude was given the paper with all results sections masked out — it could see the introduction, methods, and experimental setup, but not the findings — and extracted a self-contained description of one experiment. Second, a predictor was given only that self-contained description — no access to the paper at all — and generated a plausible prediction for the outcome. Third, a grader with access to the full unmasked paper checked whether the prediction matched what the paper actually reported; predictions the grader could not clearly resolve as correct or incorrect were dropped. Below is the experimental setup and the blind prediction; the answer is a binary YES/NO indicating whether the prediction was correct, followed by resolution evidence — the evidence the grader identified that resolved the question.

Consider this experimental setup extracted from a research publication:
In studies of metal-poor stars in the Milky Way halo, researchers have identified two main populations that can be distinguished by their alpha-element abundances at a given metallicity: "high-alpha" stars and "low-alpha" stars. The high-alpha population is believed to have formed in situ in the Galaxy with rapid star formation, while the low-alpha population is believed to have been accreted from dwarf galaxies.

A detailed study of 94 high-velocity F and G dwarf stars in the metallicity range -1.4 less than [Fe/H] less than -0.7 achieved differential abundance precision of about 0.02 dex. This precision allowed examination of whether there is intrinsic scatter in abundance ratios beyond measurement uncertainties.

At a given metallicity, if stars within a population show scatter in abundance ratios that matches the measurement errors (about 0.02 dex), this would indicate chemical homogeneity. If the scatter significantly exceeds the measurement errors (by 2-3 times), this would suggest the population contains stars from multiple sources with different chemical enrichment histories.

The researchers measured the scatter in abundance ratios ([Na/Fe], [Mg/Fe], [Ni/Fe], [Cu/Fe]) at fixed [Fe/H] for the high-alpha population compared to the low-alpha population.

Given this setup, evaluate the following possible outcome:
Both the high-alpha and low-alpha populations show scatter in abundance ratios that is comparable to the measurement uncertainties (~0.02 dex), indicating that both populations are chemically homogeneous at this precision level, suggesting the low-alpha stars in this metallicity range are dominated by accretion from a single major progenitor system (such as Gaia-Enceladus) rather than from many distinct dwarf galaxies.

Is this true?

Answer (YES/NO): NO